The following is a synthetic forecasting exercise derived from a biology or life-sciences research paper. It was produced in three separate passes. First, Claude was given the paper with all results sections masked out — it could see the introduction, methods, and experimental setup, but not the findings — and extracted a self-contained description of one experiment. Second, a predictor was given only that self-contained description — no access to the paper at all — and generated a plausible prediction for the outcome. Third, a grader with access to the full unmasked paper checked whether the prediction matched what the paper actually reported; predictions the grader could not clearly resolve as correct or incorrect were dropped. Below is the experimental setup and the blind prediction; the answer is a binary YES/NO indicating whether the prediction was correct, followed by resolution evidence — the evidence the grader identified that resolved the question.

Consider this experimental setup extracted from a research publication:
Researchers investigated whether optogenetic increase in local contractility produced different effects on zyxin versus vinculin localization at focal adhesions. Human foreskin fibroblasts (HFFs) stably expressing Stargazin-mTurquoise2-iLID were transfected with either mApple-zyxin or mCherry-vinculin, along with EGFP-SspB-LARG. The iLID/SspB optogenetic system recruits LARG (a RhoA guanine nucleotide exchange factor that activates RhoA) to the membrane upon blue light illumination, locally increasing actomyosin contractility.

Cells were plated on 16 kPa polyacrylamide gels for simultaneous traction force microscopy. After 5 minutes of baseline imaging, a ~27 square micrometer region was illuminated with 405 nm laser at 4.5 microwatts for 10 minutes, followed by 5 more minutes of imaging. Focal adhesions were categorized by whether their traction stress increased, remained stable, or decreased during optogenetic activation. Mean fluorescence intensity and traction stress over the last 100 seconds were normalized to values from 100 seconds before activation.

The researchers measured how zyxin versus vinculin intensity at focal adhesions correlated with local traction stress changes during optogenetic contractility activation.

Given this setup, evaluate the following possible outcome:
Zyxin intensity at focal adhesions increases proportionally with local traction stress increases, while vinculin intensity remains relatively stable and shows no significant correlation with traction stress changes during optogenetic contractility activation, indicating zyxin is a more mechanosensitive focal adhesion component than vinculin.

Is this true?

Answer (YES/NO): YES